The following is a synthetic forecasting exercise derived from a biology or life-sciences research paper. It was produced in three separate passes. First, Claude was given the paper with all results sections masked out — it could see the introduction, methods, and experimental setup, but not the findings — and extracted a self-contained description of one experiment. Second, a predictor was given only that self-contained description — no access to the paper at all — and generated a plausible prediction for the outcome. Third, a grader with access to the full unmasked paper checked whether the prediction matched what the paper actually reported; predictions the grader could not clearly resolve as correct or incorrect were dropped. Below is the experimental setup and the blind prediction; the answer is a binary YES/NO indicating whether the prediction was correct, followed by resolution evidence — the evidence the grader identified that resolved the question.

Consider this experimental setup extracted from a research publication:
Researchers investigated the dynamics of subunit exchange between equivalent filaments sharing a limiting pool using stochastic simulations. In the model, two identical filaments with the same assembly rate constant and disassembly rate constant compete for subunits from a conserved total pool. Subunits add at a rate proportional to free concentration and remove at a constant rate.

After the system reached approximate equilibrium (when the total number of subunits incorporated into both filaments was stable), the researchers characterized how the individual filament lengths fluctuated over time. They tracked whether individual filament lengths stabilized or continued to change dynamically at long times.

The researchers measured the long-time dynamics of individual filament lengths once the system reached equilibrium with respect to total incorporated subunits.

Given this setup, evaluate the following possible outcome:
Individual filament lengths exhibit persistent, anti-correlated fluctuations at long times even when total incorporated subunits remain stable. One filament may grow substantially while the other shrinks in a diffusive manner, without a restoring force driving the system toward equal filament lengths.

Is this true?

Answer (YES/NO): YES